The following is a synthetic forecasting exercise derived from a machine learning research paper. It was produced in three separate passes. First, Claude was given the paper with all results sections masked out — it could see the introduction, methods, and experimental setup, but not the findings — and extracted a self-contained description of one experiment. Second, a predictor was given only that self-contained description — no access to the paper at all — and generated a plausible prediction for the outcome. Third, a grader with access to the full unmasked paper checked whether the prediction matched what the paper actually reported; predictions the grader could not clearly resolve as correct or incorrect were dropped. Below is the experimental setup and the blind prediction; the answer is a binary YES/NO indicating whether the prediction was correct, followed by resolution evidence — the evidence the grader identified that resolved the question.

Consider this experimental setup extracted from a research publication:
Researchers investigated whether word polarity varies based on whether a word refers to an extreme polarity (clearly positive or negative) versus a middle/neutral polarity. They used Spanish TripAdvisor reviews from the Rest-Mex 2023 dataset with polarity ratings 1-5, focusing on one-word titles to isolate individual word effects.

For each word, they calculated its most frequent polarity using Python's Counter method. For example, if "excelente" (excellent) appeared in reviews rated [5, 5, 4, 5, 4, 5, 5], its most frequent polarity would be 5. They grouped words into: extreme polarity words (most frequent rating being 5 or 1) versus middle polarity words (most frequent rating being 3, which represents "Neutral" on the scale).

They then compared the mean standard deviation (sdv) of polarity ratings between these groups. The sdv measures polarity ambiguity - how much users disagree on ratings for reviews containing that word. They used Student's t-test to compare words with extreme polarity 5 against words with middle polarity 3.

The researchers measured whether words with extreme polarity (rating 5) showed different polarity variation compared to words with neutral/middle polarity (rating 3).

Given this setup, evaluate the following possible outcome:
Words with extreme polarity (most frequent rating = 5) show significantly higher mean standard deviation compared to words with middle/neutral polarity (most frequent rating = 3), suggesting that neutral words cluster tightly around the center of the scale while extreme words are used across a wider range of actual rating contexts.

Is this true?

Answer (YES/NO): NO